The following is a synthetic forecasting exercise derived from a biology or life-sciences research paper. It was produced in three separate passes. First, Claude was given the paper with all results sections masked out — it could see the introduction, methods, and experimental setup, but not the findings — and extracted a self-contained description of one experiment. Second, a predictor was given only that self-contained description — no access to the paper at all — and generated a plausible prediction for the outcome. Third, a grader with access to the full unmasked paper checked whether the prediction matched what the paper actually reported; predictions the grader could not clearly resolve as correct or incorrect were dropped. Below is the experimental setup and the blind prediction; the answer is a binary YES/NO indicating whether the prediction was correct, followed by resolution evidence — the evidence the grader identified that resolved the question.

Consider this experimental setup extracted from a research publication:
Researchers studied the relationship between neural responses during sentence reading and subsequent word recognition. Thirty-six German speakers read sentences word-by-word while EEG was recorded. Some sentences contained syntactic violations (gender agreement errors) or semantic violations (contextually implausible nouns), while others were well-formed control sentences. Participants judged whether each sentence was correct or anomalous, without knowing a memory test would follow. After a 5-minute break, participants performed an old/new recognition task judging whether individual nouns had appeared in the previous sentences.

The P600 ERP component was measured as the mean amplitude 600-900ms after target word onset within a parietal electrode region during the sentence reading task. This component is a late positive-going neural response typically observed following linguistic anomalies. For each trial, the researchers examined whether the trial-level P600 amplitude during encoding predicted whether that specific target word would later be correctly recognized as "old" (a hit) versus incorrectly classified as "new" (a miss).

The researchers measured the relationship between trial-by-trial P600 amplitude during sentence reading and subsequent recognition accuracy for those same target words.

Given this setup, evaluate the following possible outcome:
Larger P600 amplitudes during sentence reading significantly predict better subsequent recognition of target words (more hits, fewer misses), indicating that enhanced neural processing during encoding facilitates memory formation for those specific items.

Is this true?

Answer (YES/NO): NO